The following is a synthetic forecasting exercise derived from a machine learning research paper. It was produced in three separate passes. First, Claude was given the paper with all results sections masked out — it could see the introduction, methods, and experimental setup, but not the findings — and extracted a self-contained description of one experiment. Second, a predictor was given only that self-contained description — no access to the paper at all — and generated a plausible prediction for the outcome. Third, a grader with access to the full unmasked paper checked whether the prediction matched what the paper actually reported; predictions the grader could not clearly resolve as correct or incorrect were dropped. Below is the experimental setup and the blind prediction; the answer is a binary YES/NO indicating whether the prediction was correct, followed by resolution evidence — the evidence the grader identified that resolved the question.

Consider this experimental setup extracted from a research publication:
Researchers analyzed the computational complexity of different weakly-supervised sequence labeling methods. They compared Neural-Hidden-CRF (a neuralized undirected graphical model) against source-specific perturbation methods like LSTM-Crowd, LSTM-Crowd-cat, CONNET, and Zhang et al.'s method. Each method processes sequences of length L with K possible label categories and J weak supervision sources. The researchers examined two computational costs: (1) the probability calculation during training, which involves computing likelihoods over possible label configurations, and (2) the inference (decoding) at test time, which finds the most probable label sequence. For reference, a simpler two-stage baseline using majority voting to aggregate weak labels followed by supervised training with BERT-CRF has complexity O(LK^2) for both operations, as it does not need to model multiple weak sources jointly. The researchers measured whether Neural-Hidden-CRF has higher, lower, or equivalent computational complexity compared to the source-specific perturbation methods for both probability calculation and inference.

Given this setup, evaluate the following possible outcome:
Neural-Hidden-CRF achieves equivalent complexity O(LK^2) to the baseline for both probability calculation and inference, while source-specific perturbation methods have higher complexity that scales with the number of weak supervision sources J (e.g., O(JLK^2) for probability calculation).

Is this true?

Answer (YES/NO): NO